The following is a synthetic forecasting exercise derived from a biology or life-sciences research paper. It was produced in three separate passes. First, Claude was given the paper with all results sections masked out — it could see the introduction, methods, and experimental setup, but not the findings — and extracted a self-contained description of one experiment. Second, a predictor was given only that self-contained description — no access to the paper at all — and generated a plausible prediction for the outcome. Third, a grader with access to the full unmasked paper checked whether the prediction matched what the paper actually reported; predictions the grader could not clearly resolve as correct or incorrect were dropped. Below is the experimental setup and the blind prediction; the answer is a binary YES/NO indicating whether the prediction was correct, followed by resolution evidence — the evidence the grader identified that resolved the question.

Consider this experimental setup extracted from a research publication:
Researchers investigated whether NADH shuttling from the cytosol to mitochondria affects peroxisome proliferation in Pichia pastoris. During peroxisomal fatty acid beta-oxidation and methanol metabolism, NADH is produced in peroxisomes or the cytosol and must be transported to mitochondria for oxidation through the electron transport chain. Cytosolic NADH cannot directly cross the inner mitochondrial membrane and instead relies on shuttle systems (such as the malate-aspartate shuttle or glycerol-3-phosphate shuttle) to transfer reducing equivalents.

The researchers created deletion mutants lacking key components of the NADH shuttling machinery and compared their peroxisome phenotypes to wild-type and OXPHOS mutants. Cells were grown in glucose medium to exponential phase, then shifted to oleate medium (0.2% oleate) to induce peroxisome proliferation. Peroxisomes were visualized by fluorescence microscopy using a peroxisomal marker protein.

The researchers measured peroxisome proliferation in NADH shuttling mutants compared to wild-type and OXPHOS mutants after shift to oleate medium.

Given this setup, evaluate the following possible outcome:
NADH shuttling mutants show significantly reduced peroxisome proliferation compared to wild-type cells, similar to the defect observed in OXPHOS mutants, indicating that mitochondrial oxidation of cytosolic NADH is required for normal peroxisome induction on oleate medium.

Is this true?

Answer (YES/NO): YES